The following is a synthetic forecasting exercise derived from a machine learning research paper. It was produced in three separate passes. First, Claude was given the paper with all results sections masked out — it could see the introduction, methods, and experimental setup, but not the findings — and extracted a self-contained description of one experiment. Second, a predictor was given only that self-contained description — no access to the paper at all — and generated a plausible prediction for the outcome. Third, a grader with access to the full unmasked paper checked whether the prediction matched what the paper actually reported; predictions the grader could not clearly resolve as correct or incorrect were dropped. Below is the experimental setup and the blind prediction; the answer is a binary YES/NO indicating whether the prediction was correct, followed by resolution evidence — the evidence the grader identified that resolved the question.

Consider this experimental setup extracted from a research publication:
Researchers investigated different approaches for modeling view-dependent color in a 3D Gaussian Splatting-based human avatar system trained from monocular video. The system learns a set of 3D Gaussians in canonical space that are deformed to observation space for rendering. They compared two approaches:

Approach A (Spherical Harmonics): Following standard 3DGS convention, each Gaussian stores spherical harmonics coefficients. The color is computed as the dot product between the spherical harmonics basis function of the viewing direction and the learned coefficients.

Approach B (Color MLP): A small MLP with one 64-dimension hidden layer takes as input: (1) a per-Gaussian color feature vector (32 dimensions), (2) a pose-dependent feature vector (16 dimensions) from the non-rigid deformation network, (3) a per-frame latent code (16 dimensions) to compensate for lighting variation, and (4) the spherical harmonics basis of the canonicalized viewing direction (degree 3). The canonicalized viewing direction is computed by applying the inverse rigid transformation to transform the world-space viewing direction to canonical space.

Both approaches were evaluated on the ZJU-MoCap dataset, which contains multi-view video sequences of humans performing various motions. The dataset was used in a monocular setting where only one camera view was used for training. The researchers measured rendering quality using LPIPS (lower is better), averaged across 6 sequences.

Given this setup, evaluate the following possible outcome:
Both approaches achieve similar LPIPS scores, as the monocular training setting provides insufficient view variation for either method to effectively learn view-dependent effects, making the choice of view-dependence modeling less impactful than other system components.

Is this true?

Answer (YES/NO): NO